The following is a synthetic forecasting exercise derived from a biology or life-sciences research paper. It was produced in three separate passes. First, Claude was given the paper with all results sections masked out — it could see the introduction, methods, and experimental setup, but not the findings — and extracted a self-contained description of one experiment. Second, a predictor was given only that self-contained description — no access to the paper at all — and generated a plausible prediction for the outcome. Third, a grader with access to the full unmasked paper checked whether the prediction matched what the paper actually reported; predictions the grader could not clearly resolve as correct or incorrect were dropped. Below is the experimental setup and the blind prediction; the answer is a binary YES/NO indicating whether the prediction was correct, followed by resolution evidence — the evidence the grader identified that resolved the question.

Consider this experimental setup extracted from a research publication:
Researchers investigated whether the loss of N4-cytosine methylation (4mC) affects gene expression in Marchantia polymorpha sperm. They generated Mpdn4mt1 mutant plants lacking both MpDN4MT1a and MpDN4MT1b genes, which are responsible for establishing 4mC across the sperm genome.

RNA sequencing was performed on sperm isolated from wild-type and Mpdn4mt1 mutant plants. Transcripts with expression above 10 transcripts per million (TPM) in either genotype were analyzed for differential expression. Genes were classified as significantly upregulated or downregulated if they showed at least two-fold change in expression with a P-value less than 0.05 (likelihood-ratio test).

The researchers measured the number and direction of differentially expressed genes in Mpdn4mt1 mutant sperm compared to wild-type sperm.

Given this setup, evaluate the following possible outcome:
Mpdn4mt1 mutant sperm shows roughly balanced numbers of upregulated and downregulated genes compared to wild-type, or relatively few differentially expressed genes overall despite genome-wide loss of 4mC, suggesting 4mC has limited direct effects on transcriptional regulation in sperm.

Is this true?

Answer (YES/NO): NO